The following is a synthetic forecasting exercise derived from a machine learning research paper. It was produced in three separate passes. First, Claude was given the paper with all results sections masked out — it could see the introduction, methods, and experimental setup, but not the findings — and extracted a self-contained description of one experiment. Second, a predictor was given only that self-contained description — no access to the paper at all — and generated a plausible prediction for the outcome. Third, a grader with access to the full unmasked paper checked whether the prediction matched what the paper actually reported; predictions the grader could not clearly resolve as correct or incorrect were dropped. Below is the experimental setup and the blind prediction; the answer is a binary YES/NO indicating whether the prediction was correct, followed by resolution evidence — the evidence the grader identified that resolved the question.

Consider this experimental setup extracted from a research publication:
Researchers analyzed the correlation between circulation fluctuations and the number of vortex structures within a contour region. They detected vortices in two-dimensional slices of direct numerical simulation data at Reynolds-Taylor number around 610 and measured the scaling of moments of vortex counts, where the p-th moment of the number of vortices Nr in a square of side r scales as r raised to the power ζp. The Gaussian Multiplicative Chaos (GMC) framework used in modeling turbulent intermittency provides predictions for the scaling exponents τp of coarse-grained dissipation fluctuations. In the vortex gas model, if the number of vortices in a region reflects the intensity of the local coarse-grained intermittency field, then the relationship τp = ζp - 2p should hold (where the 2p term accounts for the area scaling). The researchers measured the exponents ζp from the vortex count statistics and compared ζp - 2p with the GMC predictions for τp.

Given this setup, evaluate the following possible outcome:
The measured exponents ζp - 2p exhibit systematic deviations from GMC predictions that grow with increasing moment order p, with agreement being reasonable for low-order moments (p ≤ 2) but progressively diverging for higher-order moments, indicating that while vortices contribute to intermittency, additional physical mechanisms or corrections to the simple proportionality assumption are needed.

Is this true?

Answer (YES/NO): NO